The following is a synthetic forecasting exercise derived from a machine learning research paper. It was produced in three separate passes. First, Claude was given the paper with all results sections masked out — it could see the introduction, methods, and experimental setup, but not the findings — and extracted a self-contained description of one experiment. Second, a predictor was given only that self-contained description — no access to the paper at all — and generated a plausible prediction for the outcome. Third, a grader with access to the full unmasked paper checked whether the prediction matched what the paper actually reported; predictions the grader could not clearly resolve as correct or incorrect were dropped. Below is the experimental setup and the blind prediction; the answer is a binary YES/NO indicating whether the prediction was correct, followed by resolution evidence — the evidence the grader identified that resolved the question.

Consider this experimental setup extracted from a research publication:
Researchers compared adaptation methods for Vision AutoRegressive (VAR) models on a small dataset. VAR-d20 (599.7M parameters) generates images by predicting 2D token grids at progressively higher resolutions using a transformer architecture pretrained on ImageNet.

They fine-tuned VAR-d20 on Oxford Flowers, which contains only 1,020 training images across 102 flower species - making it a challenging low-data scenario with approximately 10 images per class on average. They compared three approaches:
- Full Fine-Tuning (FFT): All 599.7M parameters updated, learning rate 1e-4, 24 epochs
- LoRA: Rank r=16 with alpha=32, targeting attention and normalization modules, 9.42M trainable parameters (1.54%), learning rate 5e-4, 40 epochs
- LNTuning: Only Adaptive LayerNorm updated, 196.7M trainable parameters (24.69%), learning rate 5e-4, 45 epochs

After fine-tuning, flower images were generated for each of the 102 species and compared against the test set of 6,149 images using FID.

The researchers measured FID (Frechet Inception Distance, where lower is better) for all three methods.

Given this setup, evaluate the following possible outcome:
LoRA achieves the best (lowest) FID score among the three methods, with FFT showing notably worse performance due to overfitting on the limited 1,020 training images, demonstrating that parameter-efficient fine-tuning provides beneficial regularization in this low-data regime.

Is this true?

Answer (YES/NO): NO